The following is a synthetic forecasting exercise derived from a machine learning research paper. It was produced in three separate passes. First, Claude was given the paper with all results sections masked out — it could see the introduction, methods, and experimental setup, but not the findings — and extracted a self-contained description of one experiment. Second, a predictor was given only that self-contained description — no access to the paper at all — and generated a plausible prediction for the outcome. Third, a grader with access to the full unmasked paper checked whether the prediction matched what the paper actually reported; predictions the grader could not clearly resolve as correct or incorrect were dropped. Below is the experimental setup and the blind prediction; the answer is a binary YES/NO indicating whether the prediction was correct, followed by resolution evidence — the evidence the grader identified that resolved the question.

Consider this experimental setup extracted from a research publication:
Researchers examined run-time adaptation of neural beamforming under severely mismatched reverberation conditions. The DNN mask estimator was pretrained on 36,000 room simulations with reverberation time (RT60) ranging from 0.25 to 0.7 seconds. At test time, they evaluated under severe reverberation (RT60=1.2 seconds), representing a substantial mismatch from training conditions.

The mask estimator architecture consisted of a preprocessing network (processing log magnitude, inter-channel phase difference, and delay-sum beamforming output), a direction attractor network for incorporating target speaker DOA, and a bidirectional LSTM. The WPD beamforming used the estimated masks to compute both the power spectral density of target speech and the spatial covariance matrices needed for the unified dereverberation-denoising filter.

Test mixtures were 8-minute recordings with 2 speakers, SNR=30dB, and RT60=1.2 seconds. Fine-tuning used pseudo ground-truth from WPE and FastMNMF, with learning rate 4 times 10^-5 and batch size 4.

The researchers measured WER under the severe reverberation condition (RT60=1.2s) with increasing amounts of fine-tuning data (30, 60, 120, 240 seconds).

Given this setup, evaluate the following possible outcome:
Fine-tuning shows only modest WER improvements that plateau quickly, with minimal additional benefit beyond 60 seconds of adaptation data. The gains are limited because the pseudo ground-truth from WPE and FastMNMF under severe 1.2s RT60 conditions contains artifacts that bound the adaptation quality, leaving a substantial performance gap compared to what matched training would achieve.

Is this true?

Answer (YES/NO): NO